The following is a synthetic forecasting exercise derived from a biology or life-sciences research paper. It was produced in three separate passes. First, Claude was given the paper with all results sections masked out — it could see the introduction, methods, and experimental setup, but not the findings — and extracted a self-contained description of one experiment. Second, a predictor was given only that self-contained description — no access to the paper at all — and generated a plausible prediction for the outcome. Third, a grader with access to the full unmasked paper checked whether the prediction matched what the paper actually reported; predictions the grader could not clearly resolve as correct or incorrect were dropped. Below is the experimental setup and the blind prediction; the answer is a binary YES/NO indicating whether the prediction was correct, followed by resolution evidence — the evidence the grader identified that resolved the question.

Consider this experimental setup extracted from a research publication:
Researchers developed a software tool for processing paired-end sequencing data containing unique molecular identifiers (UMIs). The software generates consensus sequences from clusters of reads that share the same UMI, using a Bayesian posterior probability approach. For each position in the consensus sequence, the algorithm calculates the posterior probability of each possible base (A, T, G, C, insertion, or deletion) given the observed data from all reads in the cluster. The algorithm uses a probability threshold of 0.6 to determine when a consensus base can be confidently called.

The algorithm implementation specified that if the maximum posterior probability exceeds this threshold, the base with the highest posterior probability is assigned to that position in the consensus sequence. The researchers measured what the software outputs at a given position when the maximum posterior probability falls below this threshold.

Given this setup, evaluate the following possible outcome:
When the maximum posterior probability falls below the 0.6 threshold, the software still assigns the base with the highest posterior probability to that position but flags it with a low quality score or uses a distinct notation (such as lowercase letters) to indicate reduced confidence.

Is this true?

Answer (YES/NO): NO